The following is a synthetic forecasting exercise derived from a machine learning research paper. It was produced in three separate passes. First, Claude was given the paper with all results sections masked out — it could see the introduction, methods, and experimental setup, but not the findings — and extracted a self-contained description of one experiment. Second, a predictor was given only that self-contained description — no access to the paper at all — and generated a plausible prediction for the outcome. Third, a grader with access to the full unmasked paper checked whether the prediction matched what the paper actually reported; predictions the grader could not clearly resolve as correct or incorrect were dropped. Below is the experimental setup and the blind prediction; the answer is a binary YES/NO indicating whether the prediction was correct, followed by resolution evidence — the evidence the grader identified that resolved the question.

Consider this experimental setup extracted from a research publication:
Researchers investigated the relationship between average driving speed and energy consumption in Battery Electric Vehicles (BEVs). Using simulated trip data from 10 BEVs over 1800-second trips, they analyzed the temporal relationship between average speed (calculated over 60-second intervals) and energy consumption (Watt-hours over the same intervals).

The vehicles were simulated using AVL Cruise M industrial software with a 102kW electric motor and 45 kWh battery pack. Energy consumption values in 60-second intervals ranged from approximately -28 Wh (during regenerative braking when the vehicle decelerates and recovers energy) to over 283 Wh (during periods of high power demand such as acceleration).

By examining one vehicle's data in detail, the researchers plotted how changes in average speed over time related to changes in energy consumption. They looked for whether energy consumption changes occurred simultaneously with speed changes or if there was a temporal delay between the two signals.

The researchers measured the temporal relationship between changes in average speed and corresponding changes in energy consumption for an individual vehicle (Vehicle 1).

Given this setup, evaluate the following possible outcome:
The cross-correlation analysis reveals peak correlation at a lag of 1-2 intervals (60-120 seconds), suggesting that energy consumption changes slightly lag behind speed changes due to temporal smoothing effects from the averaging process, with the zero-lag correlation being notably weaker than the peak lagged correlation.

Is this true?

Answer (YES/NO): NO